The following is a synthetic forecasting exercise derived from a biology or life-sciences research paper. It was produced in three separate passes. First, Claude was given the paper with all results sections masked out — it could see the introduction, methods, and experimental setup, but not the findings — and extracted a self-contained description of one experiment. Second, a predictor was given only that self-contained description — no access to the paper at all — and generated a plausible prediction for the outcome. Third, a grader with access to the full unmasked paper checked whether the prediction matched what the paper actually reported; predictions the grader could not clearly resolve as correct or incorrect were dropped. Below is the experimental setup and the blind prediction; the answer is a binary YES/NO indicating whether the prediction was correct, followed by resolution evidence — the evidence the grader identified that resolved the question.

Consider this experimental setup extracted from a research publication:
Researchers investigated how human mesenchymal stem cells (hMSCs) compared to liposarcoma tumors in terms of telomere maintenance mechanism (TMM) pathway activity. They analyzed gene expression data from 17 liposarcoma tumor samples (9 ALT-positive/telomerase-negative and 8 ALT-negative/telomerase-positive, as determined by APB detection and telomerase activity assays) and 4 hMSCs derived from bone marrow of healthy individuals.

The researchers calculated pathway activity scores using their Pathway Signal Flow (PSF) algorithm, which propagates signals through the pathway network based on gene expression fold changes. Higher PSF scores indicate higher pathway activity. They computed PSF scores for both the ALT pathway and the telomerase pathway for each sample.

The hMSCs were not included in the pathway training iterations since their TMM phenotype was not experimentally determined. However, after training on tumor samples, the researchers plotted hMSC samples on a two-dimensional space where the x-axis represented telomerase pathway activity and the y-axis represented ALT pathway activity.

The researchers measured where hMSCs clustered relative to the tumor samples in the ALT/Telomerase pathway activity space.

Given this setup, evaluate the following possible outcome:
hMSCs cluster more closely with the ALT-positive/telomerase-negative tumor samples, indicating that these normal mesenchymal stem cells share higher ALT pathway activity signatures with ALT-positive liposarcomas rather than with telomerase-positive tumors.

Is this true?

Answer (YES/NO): NO